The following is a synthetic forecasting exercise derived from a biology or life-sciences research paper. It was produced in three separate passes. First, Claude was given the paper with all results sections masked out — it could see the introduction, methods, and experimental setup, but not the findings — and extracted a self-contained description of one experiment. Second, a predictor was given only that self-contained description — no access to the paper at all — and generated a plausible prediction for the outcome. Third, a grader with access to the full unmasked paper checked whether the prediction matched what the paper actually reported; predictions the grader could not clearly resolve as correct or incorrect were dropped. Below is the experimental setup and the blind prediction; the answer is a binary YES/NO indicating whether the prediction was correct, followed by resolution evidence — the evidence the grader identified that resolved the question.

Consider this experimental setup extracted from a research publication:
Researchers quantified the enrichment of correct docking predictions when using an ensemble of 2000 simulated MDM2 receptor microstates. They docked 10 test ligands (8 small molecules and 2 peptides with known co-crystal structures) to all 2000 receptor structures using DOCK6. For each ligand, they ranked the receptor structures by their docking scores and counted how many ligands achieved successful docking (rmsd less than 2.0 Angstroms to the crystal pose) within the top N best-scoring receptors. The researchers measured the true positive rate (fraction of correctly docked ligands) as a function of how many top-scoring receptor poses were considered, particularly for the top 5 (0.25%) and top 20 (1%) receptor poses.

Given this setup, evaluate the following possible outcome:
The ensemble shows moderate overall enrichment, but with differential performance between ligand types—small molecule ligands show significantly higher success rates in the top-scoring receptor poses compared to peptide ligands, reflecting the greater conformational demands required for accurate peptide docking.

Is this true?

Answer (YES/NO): NO